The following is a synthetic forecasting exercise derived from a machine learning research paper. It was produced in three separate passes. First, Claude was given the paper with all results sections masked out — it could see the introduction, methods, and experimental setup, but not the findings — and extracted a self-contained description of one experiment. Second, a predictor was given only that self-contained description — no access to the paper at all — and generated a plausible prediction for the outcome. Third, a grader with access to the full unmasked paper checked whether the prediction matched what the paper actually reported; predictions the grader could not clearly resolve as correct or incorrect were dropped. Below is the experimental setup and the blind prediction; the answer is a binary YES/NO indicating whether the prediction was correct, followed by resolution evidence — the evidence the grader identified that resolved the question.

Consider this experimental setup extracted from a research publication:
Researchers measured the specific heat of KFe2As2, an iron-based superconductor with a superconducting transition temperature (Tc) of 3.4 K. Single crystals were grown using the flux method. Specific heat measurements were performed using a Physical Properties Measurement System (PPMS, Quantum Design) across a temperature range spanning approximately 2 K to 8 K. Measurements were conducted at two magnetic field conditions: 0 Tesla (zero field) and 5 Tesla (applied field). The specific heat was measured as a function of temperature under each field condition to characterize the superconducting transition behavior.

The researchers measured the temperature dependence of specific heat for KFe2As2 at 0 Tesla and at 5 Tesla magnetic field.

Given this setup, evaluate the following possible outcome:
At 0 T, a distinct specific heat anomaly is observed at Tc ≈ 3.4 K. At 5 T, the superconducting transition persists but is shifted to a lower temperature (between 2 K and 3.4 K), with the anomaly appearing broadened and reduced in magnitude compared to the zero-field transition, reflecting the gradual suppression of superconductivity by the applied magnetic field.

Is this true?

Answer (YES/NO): NO